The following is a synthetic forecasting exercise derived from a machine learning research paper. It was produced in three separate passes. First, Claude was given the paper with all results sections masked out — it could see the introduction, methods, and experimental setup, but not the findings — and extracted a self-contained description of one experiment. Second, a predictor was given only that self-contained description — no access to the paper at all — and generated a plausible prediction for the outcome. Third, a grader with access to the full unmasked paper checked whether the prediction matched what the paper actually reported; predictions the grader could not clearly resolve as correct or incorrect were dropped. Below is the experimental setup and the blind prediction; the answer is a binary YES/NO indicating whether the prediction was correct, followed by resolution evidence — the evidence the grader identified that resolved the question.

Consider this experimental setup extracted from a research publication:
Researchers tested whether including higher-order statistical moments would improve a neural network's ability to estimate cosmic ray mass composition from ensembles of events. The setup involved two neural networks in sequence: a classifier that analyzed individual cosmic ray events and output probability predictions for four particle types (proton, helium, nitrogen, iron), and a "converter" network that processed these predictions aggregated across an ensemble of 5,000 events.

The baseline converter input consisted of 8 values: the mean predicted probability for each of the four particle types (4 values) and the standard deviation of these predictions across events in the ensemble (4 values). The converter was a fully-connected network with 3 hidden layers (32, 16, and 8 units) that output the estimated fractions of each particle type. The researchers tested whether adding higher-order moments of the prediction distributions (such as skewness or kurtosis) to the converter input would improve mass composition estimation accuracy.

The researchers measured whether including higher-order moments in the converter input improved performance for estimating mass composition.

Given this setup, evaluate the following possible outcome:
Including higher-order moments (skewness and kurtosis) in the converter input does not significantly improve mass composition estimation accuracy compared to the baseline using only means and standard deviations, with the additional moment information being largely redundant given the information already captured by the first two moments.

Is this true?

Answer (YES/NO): YES